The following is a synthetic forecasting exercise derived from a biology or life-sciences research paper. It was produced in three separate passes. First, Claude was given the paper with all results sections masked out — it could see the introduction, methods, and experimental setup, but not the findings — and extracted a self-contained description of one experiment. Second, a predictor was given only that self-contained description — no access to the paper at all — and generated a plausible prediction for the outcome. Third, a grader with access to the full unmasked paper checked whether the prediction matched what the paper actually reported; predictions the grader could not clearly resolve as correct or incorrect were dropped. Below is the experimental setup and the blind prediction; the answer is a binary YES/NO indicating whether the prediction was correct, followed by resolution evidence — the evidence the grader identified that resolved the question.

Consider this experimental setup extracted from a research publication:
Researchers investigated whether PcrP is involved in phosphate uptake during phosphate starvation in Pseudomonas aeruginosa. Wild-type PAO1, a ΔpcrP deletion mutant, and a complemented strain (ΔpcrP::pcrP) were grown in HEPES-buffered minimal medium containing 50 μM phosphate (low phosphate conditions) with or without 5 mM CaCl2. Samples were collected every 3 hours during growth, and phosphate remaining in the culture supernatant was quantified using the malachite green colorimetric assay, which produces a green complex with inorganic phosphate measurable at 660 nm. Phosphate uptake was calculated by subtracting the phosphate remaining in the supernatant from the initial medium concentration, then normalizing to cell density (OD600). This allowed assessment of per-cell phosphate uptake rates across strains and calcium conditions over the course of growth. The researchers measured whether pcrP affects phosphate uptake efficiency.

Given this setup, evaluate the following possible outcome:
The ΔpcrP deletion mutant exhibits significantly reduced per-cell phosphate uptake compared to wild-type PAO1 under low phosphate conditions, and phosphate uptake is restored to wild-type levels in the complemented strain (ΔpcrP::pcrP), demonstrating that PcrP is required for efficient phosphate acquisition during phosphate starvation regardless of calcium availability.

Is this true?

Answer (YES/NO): NO